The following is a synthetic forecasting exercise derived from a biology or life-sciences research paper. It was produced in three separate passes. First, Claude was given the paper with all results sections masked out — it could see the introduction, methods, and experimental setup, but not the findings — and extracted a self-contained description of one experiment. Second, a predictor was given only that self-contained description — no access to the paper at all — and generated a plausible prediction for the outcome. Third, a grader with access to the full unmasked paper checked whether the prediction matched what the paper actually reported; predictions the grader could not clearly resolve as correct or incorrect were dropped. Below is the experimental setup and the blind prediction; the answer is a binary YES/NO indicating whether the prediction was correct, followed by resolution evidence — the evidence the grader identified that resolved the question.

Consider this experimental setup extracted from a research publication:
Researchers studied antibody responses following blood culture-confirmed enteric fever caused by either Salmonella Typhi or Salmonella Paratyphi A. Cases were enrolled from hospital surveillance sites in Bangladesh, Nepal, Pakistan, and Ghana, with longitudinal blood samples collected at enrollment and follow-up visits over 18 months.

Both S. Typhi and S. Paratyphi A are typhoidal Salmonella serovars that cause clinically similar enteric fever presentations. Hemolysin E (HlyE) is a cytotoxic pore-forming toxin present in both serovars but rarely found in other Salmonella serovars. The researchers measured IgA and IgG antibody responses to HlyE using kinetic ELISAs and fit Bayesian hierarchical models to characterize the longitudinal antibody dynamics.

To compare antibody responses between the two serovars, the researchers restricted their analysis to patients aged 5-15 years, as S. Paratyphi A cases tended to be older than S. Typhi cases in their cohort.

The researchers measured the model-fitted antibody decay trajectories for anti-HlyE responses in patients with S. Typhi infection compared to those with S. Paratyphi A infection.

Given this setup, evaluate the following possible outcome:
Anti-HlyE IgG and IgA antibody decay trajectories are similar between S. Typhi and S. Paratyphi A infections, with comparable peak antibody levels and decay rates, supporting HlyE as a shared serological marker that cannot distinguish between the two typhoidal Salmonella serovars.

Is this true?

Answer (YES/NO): YES